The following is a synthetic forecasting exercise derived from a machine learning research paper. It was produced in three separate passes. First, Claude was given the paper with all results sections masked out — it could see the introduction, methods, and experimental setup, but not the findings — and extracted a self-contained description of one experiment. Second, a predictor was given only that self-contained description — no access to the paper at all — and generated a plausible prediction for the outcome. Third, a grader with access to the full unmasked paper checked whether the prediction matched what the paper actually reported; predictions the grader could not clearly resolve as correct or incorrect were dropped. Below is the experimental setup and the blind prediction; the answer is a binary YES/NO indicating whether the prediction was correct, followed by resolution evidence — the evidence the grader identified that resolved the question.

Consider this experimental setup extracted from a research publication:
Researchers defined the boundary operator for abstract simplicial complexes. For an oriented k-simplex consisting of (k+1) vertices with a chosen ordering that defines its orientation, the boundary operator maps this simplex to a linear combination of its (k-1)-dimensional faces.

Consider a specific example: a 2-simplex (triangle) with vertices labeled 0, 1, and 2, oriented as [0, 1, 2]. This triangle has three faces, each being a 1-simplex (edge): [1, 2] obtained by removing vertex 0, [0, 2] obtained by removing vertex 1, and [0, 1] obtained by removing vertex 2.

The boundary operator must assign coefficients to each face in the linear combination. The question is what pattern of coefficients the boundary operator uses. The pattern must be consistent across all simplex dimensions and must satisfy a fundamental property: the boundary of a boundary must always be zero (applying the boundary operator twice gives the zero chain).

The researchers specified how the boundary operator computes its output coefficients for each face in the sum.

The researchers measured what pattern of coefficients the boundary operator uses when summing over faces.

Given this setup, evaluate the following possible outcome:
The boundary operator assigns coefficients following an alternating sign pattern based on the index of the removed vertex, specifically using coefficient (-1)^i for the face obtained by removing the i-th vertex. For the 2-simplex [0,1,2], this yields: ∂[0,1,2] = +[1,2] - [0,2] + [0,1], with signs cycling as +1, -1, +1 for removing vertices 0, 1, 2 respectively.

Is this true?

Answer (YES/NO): YES